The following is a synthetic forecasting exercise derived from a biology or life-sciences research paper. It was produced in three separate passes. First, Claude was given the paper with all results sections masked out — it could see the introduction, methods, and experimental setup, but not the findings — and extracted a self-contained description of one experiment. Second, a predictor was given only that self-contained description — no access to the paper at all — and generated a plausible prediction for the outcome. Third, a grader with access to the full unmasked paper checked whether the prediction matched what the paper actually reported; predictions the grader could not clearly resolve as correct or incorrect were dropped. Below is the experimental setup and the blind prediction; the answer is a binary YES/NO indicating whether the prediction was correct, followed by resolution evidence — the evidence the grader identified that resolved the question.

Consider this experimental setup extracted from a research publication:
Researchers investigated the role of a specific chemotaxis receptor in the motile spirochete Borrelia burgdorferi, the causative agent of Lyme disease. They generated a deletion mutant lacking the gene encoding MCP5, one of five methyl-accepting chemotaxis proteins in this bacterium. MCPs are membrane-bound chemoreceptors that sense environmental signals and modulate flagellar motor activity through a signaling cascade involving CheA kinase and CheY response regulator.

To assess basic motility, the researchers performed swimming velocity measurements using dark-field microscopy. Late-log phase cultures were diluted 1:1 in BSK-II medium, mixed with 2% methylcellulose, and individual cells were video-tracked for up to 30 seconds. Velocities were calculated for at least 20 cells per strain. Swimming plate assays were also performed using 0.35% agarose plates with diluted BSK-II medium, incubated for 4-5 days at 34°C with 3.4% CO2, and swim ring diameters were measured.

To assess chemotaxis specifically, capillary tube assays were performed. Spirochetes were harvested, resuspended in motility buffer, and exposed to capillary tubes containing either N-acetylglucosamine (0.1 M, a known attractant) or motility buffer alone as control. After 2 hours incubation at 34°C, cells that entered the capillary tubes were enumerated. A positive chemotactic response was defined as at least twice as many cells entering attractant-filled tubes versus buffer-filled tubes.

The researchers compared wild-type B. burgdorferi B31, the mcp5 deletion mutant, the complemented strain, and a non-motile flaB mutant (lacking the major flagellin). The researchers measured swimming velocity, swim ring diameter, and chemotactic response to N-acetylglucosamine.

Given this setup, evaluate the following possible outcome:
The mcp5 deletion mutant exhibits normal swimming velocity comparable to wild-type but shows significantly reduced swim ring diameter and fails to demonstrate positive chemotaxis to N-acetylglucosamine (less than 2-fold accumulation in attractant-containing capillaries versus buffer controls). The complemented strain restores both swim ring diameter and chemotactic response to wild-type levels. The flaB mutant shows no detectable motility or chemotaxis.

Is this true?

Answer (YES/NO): NO